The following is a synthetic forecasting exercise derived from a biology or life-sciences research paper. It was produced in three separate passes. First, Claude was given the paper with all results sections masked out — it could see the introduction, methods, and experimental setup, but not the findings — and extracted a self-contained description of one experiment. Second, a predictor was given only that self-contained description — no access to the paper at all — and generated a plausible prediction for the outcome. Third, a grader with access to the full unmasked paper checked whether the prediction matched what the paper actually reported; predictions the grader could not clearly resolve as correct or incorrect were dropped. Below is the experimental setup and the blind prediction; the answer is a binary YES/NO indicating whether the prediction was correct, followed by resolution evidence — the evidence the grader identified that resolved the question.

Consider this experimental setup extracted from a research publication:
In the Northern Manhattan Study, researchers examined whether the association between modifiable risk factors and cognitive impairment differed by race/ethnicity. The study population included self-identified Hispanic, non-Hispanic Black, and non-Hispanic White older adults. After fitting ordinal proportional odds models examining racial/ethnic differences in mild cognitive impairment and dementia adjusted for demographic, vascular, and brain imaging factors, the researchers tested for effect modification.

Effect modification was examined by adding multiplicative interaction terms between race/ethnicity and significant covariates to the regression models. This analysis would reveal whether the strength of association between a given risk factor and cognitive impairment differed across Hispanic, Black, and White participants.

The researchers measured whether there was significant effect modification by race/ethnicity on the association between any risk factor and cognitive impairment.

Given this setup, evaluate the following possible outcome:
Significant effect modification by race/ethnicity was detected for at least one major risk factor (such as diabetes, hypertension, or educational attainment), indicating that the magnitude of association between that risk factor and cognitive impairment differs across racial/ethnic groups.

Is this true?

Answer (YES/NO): NO